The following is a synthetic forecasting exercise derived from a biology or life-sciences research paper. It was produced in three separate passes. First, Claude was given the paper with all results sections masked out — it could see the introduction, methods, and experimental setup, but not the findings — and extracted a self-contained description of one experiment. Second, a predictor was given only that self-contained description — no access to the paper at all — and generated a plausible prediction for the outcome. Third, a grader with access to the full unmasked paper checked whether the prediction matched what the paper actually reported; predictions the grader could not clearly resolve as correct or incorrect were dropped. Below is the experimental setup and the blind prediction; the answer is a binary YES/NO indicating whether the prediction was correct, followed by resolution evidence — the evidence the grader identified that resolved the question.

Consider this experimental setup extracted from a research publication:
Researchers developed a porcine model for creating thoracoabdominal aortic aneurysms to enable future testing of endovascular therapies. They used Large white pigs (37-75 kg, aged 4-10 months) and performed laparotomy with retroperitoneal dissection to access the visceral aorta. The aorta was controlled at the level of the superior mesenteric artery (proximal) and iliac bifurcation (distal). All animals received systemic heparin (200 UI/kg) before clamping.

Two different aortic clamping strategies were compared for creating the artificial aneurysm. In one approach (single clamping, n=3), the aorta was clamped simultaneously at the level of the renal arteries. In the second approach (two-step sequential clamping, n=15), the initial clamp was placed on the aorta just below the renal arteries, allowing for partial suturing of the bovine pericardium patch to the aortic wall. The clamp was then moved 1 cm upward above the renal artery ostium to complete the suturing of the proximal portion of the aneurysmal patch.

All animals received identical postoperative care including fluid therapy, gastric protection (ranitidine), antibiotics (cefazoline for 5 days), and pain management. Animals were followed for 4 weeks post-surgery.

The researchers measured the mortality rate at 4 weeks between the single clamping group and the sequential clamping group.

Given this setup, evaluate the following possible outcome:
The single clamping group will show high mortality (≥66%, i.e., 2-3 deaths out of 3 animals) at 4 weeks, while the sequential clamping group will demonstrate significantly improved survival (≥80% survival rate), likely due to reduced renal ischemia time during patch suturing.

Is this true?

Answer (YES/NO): NO